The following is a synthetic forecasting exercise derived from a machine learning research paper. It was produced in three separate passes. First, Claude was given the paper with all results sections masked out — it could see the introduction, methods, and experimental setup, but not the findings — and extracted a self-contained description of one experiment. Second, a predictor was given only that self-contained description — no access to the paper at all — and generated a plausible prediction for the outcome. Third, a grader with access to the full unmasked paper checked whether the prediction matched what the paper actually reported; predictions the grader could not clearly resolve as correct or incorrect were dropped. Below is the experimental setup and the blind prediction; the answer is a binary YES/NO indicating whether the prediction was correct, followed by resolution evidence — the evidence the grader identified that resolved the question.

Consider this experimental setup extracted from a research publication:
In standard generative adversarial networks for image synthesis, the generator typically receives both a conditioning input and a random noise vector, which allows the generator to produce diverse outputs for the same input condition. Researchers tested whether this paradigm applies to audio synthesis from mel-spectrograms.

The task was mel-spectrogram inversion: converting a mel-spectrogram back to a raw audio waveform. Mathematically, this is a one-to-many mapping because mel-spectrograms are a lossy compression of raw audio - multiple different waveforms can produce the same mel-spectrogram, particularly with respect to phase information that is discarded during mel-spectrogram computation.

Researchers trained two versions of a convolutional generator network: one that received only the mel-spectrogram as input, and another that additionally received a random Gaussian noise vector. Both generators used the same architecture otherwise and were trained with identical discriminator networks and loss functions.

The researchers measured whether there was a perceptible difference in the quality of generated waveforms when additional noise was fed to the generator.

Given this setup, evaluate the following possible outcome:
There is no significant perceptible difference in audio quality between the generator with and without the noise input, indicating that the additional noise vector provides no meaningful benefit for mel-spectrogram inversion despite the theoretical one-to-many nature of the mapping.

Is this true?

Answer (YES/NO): YES